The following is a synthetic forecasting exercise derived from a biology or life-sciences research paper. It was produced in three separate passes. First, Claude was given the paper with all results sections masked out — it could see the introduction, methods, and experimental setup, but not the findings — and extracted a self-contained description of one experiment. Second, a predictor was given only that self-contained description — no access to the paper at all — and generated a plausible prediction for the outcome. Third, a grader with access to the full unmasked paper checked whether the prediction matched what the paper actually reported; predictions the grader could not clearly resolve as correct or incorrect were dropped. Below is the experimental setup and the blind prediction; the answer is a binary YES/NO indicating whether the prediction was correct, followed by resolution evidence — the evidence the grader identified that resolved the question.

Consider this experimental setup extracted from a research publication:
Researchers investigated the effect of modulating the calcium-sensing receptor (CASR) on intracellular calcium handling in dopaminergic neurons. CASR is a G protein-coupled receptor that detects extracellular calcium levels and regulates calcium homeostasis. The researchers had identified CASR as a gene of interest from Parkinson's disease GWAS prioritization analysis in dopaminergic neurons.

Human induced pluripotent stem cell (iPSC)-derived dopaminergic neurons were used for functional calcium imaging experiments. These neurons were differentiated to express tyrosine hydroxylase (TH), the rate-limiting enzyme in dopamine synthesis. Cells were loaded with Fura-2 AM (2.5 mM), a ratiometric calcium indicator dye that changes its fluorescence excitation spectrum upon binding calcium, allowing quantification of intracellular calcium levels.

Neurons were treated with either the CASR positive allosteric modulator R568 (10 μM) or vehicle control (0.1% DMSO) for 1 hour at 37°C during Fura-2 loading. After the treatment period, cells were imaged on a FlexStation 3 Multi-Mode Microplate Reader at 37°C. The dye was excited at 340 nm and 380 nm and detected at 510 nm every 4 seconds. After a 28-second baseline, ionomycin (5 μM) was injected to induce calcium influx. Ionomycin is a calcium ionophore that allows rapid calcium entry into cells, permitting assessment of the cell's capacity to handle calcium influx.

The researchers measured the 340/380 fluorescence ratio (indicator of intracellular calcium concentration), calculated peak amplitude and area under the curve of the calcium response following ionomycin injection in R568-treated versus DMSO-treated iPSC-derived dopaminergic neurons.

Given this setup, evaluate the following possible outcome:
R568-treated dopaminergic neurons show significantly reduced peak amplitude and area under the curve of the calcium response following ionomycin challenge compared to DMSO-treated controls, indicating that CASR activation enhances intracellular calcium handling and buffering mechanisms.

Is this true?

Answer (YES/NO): NO